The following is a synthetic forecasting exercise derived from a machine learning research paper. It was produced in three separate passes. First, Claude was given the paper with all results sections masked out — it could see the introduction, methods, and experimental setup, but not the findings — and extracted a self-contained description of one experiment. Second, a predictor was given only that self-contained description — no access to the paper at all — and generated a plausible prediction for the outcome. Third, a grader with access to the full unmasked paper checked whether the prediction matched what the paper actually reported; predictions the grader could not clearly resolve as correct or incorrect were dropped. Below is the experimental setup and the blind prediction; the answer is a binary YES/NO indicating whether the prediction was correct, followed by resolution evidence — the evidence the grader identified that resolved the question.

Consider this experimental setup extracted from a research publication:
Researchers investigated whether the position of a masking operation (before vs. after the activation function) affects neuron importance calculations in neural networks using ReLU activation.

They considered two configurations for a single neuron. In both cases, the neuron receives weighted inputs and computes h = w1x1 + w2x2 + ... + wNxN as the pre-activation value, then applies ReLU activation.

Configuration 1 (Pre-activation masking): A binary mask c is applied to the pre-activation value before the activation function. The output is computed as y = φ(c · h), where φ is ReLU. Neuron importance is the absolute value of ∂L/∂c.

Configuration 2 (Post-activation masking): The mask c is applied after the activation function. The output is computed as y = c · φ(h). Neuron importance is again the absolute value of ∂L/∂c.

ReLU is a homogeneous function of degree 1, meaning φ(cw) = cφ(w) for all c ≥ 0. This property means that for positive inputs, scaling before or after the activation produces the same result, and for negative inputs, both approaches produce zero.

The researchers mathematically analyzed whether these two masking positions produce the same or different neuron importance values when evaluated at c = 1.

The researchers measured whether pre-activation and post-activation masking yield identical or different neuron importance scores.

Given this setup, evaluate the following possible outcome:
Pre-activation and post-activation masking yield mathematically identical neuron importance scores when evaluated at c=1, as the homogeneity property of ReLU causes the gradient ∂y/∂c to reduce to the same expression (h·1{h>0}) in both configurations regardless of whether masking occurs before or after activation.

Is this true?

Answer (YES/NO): YES